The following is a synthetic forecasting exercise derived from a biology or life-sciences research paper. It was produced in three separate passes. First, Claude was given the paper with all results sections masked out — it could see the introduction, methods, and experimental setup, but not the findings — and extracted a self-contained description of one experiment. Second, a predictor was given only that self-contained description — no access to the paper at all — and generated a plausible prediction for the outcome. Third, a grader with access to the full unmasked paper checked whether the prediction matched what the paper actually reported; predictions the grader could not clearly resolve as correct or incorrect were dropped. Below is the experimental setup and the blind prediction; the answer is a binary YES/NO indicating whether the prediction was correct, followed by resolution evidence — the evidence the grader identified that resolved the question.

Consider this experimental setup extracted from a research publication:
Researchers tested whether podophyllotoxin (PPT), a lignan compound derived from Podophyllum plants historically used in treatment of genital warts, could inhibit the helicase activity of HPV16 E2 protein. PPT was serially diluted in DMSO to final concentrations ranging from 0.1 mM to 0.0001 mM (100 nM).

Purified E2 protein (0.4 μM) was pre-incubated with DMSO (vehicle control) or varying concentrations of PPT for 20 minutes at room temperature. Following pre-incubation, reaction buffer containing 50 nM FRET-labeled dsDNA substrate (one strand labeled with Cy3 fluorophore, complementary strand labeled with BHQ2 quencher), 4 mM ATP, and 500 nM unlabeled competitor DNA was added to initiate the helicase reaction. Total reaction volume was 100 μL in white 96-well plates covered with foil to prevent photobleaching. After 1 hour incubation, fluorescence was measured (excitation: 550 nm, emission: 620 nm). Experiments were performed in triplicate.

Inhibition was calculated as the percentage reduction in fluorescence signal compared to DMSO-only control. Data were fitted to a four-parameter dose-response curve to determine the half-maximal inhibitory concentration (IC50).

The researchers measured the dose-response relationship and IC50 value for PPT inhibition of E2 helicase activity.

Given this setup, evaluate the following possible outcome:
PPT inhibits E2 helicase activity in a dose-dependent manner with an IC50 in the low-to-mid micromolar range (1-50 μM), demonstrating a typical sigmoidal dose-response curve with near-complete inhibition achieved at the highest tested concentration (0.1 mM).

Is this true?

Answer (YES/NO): NO